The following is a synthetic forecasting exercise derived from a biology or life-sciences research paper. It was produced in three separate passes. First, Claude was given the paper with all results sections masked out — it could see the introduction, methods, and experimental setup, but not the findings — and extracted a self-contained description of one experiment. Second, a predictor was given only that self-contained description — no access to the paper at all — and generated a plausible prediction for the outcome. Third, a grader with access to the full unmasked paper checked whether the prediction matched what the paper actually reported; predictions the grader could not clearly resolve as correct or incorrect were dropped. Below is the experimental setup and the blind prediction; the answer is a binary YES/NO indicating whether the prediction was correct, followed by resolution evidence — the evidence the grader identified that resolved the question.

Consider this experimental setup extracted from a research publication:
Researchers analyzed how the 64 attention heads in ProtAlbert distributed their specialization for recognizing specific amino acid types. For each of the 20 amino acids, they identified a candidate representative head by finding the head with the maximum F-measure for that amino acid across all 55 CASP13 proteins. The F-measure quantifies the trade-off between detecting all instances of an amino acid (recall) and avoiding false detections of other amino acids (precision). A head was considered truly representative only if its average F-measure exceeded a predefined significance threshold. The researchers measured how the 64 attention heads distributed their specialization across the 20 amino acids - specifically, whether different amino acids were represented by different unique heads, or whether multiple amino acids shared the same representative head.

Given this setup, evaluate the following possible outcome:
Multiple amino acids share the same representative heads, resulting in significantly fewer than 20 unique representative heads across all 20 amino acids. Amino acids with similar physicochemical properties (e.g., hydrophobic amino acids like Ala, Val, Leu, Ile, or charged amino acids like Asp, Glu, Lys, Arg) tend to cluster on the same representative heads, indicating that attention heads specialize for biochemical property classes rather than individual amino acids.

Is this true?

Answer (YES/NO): NO